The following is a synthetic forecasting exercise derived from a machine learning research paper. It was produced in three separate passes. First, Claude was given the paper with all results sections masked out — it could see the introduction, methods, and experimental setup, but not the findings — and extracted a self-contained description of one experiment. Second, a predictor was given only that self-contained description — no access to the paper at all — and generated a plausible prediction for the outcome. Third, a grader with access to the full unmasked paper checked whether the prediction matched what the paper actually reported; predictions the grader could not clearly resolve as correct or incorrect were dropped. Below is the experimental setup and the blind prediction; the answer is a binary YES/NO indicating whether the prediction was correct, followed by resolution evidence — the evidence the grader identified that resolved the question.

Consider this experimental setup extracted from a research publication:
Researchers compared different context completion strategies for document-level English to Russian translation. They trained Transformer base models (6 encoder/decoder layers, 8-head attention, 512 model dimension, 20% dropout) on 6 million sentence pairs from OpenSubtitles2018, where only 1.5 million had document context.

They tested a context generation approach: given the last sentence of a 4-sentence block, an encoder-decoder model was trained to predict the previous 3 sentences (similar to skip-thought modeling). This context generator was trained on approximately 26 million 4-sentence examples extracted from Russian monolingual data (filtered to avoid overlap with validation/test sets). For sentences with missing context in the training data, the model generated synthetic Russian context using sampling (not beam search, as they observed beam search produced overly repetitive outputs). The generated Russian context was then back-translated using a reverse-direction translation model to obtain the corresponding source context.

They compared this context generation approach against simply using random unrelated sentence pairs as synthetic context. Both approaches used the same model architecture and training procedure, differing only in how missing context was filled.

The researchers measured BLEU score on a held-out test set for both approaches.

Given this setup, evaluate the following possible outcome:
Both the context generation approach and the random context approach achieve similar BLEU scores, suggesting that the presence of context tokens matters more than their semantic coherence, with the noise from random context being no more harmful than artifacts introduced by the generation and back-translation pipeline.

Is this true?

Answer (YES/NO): YES